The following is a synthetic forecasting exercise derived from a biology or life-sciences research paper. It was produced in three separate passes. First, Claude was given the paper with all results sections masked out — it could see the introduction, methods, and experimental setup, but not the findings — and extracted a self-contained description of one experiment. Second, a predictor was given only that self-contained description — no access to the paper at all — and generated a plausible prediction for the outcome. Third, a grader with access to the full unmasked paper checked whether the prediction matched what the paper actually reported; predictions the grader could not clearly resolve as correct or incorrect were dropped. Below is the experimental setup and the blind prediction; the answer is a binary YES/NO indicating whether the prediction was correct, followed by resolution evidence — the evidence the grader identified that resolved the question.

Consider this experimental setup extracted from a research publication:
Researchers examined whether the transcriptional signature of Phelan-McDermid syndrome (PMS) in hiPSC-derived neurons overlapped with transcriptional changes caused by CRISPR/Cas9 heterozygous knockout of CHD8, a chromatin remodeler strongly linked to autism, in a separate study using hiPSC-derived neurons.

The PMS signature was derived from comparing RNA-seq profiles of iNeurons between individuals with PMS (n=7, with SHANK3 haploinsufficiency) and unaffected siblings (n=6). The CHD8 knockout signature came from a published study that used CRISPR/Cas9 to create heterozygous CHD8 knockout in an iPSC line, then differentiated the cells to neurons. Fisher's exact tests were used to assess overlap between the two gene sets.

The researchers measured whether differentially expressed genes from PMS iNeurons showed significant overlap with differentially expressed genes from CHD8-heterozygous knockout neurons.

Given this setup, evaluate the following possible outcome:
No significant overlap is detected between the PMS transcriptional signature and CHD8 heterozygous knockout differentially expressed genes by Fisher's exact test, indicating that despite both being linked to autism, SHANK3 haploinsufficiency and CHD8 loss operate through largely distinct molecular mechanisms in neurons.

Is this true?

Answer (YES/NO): NO